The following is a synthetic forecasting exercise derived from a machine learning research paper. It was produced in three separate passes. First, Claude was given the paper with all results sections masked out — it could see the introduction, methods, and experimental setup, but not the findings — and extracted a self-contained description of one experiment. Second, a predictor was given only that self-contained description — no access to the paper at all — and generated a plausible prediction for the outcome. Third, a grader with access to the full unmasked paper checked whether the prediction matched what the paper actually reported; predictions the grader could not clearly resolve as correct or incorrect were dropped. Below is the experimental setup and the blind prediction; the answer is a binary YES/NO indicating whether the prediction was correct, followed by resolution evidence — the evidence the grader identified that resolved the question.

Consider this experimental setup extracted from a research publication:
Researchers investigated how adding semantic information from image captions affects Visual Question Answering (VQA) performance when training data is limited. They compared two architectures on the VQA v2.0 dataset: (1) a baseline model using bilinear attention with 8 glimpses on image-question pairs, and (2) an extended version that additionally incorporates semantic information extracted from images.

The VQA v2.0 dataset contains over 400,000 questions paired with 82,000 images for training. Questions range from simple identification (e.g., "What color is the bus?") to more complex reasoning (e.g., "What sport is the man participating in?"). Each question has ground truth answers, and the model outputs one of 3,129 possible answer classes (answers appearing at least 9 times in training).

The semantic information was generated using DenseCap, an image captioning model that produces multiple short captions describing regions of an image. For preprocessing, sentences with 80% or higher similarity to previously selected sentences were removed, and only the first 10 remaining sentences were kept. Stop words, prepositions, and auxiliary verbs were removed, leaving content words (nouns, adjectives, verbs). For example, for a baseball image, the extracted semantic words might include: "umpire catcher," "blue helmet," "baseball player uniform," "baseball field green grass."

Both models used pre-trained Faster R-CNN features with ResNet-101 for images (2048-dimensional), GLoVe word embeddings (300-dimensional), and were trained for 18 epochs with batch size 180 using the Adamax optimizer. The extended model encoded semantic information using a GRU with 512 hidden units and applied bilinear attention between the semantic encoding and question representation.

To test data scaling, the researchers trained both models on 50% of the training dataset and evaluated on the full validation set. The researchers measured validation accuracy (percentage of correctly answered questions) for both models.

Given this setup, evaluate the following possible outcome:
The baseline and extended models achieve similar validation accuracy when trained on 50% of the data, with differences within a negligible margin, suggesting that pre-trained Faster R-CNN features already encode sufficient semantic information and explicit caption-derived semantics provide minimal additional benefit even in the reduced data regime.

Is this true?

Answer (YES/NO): NO